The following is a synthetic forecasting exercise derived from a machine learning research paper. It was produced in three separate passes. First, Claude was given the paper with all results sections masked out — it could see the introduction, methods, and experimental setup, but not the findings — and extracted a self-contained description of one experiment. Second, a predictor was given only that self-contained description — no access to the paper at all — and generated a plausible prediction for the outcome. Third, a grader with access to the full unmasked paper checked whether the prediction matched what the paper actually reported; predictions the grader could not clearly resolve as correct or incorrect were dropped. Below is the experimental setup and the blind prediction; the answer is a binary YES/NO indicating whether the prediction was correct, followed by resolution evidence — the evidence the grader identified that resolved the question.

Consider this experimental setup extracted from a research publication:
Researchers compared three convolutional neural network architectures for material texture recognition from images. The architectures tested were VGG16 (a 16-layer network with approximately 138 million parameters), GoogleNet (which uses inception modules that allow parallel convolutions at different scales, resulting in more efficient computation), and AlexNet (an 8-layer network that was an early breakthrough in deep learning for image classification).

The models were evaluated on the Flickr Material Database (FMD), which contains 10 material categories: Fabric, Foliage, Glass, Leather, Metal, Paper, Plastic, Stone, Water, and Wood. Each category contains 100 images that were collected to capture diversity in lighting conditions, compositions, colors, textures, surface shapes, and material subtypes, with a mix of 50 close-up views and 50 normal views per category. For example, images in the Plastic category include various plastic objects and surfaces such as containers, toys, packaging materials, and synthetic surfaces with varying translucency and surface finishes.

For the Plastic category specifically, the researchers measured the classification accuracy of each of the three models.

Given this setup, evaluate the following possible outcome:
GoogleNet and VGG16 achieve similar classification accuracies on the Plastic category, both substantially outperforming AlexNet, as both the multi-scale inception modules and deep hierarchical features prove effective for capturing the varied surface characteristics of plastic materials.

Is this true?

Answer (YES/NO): NO